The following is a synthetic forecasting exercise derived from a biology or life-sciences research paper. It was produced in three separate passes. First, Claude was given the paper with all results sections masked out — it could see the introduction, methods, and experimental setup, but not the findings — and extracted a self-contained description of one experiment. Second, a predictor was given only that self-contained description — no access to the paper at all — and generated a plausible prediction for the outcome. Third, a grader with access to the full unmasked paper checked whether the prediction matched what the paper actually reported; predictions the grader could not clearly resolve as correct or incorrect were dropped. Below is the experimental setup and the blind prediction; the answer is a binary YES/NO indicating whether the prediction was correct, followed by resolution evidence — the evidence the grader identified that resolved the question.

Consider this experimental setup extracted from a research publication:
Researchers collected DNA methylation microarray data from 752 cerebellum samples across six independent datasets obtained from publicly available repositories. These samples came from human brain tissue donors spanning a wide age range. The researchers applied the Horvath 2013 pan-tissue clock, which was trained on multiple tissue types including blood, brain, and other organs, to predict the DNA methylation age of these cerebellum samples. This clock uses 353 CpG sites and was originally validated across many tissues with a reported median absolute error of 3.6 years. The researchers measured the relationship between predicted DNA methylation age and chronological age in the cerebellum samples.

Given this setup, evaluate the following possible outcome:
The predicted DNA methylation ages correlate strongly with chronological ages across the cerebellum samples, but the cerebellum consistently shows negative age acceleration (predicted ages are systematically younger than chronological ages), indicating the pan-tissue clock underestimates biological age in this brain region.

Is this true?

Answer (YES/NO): YES